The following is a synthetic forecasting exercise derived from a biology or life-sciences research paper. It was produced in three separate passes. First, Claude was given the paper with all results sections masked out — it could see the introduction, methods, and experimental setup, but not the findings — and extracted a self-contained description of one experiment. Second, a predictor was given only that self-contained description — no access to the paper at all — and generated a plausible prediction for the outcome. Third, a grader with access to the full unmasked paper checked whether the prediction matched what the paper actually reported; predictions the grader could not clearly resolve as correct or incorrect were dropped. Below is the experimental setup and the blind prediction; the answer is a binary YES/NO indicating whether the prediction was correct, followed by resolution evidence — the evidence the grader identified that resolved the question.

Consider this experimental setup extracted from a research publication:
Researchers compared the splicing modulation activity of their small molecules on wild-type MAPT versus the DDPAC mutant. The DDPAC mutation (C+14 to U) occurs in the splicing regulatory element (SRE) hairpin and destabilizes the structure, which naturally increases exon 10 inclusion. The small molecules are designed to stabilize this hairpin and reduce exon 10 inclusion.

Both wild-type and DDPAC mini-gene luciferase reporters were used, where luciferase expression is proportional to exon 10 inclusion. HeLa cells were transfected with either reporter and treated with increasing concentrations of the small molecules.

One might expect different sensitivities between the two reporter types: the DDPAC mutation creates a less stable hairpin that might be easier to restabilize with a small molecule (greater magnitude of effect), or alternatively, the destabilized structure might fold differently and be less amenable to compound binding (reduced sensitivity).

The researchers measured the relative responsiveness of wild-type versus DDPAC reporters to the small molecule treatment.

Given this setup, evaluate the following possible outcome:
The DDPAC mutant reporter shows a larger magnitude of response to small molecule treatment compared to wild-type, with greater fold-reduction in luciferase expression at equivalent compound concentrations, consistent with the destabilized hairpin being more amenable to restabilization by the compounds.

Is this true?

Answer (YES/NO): NO